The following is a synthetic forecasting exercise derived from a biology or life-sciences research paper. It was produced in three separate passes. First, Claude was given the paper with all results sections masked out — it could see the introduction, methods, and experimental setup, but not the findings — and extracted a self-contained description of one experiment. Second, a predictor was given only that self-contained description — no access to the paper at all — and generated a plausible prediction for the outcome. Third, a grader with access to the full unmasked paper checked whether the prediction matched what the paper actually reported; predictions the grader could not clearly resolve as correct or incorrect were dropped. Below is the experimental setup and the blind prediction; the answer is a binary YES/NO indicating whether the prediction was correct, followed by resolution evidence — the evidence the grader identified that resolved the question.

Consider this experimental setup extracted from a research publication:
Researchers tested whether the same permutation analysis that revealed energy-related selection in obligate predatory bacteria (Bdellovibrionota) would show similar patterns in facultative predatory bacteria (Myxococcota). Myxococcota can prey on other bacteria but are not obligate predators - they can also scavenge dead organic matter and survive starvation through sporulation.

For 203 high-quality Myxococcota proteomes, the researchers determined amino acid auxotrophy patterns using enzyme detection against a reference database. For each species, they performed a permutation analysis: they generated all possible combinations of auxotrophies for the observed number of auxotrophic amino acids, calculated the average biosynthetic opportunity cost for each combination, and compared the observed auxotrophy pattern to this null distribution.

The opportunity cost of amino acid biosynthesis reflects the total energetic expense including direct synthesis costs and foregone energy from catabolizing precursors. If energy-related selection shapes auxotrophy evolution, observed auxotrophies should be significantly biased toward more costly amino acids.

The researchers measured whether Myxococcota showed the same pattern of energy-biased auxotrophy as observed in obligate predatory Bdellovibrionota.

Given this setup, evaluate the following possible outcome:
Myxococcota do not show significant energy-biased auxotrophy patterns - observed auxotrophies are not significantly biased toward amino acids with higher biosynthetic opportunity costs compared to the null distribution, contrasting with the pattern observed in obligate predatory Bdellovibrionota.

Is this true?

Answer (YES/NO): YES